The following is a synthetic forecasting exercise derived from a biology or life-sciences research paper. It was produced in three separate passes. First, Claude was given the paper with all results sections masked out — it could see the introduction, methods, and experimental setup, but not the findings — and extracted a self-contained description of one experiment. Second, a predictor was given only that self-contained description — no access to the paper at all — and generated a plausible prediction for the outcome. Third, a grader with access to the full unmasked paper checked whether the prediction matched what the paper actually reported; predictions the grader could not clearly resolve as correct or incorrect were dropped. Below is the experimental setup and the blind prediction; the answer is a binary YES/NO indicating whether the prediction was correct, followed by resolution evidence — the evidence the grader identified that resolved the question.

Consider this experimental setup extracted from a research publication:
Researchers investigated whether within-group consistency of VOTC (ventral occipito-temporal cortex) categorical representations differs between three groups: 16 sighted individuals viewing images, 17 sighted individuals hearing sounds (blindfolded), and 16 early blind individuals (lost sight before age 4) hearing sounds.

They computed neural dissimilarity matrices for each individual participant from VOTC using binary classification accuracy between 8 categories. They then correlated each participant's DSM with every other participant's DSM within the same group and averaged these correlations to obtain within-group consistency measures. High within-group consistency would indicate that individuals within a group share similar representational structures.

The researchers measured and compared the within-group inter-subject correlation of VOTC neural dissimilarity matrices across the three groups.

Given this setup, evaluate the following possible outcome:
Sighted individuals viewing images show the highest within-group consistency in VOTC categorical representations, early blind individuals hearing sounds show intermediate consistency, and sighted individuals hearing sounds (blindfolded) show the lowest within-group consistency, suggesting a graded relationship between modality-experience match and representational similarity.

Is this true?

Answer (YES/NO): YES